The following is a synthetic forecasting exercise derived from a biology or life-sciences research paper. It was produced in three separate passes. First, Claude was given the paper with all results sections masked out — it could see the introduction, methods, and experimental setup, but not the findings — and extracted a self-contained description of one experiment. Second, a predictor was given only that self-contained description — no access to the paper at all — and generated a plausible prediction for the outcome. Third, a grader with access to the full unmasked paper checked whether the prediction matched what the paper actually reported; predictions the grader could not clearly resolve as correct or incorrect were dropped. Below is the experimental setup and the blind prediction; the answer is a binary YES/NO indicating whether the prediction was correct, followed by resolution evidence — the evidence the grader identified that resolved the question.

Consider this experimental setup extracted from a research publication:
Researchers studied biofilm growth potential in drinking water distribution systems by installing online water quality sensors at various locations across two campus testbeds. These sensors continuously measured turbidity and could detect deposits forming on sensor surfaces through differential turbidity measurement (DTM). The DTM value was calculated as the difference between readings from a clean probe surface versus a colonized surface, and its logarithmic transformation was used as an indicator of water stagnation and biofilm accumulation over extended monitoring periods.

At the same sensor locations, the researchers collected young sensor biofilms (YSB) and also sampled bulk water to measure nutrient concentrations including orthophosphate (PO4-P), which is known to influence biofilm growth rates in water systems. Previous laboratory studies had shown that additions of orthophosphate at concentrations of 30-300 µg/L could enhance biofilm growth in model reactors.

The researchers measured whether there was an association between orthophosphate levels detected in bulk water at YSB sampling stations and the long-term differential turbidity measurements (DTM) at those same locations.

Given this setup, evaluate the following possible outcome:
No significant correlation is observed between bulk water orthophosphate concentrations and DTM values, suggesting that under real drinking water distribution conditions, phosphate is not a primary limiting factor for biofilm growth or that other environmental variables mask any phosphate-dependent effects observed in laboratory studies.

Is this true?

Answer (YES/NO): NO